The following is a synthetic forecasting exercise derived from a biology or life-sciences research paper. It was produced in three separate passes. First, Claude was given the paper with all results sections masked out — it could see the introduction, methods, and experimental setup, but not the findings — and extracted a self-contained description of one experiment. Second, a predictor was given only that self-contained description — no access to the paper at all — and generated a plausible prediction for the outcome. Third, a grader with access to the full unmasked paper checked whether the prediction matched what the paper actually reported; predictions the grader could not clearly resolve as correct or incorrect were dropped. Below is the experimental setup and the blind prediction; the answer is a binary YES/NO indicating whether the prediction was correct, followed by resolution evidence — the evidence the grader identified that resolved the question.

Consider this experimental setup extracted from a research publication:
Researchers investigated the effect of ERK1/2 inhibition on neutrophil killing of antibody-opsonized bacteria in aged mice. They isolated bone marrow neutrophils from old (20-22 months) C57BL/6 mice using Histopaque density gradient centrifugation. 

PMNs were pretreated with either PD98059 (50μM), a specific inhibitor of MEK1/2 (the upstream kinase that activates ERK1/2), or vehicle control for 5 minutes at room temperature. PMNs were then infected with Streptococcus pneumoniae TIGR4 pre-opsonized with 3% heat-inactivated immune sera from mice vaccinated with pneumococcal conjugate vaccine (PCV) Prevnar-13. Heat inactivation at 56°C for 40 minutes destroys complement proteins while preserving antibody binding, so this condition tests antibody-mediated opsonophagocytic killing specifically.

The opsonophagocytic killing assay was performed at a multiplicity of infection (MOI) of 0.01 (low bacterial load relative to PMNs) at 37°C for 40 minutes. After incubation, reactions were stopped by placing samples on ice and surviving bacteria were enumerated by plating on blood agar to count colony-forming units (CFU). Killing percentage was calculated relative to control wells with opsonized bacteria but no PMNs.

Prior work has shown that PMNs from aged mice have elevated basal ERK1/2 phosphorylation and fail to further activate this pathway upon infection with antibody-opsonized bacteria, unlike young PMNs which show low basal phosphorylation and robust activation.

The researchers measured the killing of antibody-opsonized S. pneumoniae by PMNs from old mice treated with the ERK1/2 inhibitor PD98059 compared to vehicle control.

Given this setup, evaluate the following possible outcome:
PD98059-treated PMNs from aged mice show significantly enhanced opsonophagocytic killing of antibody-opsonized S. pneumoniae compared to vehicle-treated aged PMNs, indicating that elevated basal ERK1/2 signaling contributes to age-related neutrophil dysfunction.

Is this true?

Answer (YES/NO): YES